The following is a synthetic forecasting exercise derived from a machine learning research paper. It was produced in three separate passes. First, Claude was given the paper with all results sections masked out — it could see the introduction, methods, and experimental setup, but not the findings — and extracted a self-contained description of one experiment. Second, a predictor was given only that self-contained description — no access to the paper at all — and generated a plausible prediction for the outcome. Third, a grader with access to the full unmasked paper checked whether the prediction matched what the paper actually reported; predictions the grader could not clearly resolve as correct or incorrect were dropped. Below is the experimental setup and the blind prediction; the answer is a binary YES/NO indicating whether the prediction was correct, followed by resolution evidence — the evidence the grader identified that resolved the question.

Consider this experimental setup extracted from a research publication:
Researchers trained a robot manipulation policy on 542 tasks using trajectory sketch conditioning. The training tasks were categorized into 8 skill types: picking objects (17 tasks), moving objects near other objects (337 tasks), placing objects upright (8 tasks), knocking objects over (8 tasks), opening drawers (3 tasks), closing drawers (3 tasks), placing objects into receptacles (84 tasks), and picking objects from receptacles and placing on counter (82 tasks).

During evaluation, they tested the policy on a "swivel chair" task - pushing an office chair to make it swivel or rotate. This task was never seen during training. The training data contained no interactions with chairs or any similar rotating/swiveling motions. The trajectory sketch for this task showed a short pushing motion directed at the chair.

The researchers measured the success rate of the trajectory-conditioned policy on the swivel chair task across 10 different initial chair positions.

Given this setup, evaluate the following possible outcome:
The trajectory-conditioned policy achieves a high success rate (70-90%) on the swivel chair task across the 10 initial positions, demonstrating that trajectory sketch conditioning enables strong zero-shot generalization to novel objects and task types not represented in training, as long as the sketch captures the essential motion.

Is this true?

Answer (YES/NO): NO